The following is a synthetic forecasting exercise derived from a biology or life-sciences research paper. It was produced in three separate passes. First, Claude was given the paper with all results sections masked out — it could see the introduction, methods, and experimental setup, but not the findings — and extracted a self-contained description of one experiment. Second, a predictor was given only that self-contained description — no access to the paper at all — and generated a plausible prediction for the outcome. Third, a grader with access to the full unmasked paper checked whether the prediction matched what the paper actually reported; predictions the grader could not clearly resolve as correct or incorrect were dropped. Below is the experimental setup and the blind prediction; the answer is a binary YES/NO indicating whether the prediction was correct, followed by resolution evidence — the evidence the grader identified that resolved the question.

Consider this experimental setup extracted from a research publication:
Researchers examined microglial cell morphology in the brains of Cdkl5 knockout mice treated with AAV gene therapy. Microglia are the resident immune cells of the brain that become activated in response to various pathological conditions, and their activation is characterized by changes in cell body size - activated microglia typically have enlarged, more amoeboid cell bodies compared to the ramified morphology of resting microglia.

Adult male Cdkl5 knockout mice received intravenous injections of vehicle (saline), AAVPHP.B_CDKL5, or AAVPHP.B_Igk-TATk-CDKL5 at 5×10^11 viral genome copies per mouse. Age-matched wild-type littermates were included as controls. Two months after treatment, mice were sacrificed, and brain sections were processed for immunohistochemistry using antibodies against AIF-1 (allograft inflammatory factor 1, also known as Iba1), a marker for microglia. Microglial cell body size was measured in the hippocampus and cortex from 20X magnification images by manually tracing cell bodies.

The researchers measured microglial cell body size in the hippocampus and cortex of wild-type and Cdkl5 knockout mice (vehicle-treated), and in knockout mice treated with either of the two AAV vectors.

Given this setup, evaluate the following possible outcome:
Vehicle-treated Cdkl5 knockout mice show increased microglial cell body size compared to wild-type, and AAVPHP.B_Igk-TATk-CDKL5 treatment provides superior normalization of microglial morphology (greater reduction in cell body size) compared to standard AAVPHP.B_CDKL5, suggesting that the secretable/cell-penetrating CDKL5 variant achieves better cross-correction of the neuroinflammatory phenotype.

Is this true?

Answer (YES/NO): YES